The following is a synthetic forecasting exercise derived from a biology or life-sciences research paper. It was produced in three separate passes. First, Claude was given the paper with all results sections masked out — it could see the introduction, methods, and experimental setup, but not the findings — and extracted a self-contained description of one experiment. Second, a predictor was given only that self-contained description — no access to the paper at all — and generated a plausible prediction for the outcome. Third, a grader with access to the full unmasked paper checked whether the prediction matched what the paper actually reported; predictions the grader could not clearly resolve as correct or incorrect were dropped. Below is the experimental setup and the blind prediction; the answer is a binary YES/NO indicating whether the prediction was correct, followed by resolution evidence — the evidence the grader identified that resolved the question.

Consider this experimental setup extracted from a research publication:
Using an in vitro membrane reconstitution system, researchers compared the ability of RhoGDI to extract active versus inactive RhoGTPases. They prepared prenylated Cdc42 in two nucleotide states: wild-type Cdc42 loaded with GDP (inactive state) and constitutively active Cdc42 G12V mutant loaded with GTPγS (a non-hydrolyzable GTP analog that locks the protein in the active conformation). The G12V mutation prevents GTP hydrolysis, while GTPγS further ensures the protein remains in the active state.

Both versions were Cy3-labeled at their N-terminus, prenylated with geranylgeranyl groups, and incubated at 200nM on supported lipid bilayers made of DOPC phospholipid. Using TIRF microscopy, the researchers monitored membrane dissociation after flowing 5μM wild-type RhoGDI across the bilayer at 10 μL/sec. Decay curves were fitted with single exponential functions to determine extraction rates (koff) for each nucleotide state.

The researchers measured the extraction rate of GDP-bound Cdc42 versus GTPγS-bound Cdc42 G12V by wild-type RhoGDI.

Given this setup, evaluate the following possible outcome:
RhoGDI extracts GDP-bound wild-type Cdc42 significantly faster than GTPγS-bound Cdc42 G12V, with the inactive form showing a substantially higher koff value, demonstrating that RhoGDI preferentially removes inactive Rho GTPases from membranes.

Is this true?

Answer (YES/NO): YES